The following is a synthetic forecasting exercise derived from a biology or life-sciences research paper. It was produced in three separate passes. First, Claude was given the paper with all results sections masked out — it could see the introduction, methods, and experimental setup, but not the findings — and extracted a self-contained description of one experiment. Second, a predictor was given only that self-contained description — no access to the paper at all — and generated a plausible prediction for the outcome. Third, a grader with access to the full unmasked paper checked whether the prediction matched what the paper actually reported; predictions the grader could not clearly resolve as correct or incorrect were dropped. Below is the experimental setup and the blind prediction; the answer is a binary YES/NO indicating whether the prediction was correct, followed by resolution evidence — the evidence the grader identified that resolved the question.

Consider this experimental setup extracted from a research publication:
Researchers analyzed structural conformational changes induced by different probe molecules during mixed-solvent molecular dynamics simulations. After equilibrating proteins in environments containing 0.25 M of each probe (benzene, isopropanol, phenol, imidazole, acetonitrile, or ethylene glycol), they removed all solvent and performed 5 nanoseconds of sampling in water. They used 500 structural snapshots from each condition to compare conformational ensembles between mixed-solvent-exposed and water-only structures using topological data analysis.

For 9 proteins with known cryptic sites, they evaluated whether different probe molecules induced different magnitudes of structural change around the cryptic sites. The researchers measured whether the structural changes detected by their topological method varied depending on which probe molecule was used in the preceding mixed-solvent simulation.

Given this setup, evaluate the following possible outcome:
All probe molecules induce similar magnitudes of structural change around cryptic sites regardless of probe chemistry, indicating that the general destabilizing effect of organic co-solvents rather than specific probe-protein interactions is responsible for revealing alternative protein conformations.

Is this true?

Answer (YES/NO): NO